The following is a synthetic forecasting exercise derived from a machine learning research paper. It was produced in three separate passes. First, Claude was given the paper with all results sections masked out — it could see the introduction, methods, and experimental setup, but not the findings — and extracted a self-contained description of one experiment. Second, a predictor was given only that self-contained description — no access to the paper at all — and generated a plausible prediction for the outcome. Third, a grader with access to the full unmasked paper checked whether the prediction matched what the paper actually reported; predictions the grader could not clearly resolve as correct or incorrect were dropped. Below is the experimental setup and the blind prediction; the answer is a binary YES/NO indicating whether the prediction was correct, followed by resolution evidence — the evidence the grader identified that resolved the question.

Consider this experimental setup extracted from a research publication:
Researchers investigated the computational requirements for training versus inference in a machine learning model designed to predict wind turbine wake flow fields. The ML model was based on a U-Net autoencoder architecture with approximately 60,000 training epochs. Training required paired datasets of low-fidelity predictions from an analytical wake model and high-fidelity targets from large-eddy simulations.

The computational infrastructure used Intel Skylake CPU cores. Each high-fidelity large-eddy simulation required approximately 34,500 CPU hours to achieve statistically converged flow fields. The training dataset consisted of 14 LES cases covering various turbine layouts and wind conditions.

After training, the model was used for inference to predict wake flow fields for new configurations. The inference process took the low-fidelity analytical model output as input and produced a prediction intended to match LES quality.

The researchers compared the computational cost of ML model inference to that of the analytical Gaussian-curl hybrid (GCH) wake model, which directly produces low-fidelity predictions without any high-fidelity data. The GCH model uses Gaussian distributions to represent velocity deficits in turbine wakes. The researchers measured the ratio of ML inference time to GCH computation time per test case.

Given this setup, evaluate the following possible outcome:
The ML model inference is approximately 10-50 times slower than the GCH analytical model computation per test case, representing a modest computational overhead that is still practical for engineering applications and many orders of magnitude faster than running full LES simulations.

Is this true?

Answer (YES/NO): NO